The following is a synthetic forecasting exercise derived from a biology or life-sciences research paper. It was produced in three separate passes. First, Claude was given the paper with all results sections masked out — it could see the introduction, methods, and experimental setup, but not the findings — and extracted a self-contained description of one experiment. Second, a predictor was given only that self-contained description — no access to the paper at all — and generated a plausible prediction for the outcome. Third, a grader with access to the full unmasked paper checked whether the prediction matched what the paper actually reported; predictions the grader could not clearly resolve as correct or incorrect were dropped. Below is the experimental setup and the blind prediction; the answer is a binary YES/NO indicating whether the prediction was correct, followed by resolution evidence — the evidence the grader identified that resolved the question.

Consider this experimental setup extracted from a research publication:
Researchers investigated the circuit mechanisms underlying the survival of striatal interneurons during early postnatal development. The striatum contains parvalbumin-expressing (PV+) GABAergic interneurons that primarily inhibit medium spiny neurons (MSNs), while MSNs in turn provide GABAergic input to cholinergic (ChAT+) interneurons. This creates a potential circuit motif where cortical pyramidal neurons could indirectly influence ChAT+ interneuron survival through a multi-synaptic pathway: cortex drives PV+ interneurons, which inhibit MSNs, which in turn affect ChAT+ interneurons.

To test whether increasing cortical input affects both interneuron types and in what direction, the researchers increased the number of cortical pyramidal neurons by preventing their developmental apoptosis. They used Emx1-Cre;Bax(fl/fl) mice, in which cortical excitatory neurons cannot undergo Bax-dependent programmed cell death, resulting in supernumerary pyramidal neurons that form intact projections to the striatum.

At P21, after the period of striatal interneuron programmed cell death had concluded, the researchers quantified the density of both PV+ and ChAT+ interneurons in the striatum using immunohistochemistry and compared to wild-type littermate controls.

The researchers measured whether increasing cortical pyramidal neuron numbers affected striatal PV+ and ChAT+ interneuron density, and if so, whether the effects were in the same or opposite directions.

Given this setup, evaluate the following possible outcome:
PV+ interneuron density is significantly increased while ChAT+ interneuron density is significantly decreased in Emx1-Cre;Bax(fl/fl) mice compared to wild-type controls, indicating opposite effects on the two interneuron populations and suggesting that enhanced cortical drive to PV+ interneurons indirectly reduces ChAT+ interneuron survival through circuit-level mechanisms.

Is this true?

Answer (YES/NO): NO